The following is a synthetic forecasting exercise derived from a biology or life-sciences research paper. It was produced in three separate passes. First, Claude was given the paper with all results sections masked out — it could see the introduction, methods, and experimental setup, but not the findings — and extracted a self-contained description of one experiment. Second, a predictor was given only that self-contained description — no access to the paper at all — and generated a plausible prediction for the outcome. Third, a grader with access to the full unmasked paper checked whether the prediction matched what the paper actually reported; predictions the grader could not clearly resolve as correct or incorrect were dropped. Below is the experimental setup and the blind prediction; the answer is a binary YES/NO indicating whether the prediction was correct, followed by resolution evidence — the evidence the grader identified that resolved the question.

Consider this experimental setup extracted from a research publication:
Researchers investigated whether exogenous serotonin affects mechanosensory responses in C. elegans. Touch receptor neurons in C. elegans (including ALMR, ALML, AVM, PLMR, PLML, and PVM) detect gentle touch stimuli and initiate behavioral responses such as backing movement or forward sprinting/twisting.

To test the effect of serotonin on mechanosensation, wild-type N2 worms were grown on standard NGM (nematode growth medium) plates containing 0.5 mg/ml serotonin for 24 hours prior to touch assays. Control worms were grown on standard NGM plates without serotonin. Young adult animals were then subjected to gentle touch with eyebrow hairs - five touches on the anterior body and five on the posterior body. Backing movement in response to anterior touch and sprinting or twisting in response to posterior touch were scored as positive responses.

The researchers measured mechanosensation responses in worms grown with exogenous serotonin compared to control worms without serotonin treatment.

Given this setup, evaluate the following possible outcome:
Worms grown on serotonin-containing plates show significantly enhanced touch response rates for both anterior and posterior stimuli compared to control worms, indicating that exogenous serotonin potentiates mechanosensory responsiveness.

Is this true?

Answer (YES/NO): NO